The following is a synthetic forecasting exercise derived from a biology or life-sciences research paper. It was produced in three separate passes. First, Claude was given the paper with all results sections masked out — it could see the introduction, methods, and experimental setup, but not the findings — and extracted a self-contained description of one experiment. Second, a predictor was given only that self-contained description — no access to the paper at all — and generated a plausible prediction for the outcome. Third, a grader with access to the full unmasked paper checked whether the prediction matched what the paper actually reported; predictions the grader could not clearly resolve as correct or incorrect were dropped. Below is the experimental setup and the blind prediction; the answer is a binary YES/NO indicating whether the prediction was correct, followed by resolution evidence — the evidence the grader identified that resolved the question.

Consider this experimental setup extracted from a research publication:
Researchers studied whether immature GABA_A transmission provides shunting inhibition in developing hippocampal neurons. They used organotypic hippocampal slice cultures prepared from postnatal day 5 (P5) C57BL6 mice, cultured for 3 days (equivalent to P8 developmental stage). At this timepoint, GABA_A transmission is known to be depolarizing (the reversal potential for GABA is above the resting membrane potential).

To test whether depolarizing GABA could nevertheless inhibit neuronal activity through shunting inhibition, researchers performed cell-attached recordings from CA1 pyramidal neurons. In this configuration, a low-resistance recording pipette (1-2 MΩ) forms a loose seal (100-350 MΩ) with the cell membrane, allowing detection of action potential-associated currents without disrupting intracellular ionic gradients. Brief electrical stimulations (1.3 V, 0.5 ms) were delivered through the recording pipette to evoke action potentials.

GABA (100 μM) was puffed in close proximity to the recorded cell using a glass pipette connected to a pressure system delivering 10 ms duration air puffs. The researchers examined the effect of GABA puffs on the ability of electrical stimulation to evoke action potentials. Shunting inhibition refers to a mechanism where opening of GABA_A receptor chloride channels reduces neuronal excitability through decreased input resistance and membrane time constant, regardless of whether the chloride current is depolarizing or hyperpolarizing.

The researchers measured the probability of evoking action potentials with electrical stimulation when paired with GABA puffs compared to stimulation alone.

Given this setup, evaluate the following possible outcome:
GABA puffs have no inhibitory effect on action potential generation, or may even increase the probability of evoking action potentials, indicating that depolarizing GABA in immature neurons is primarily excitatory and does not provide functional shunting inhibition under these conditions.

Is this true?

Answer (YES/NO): NO